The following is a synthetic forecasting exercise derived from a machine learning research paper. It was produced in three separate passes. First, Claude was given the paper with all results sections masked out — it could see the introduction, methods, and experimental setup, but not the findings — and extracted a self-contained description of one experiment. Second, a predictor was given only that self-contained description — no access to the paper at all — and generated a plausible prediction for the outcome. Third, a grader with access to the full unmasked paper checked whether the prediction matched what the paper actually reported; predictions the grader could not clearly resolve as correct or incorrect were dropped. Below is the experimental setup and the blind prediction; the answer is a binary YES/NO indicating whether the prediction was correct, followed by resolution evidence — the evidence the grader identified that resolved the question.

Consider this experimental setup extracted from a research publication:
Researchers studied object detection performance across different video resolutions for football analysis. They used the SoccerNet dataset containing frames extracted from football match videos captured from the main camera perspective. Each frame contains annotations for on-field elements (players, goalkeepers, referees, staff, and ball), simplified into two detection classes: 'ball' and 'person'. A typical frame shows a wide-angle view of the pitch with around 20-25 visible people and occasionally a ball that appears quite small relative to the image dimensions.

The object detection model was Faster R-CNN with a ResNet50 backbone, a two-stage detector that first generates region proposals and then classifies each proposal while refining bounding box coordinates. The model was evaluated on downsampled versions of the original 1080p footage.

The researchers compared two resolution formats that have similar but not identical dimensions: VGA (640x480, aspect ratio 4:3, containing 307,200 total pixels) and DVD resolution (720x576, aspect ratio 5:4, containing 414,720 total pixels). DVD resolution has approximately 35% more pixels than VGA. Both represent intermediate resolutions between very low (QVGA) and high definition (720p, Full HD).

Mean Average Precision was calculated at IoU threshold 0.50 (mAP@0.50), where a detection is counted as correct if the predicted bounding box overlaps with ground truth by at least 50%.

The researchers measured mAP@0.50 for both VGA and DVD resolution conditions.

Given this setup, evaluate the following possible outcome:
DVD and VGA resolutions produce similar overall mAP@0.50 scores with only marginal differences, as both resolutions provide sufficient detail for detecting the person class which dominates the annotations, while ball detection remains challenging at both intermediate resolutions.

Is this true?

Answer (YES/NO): YES